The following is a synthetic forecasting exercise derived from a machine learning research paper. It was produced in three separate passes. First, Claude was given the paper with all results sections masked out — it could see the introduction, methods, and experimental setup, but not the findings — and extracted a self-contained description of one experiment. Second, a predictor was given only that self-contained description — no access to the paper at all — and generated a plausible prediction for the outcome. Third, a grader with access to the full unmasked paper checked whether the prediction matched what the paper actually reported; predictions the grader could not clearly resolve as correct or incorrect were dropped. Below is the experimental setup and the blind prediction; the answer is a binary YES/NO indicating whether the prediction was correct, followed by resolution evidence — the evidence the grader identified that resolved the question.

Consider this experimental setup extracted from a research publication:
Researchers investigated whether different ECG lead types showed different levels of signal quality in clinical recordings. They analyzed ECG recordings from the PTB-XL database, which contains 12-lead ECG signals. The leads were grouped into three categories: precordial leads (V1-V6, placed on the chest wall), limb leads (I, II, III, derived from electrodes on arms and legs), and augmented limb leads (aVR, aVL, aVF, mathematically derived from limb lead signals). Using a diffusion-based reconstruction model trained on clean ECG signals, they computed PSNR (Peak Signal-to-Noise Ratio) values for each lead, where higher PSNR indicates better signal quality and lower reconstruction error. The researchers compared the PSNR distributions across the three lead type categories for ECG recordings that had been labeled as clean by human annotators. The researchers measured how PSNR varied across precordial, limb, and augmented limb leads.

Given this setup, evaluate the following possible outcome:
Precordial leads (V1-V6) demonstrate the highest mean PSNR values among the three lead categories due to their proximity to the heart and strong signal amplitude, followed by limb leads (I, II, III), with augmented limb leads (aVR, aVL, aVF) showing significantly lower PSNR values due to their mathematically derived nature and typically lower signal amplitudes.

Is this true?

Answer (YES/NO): YES